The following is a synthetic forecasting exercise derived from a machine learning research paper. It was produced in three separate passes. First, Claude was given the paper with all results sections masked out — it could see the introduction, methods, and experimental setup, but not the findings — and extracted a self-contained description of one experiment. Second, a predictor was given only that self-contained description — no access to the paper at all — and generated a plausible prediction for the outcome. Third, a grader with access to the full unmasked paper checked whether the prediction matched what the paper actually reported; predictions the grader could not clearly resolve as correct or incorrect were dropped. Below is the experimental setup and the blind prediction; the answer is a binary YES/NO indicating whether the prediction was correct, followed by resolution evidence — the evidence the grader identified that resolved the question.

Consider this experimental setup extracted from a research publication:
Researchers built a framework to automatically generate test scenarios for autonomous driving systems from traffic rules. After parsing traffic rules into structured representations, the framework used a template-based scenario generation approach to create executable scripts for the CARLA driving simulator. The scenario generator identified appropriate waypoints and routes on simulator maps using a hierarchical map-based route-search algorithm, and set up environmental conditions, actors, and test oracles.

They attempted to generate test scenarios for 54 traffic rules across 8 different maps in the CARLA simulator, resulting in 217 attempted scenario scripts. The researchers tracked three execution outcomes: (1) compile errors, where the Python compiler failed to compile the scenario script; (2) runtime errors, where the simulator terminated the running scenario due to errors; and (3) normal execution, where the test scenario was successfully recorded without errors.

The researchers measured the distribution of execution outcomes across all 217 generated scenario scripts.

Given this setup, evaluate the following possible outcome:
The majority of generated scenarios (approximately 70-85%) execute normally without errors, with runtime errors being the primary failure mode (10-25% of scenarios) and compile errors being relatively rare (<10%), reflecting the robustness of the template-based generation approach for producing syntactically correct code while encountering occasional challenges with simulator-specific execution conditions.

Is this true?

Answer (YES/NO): NO